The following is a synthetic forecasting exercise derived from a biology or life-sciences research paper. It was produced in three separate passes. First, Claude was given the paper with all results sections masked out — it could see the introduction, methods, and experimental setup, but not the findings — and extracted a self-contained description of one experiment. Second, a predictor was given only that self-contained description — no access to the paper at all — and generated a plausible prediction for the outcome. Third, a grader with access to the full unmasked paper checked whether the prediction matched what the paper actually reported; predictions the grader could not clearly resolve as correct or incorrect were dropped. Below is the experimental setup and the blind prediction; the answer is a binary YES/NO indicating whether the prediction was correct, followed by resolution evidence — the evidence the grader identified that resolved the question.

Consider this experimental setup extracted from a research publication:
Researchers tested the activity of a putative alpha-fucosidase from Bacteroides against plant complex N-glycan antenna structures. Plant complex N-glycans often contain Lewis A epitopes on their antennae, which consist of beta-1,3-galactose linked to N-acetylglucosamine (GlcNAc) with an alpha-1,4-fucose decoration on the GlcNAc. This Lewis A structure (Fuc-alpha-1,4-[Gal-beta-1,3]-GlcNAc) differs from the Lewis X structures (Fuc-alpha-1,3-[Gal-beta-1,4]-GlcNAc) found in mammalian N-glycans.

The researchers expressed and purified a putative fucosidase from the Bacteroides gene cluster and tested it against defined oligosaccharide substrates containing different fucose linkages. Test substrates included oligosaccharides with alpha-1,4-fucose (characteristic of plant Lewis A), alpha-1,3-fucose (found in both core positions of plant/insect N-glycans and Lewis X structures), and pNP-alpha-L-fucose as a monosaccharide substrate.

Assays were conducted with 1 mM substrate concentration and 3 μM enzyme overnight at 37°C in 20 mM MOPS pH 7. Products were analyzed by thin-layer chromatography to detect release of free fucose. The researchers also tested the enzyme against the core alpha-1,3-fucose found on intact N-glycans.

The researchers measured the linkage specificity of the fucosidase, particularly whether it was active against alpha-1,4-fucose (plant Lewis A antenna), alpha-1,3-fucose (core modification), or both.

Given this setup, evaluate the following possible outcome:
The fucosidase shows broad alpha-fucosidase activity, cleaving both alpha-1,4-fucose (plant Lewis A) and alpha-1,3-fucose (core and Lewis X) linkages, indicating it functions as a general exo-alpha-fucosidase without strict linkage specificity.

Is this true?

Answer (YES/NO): NO